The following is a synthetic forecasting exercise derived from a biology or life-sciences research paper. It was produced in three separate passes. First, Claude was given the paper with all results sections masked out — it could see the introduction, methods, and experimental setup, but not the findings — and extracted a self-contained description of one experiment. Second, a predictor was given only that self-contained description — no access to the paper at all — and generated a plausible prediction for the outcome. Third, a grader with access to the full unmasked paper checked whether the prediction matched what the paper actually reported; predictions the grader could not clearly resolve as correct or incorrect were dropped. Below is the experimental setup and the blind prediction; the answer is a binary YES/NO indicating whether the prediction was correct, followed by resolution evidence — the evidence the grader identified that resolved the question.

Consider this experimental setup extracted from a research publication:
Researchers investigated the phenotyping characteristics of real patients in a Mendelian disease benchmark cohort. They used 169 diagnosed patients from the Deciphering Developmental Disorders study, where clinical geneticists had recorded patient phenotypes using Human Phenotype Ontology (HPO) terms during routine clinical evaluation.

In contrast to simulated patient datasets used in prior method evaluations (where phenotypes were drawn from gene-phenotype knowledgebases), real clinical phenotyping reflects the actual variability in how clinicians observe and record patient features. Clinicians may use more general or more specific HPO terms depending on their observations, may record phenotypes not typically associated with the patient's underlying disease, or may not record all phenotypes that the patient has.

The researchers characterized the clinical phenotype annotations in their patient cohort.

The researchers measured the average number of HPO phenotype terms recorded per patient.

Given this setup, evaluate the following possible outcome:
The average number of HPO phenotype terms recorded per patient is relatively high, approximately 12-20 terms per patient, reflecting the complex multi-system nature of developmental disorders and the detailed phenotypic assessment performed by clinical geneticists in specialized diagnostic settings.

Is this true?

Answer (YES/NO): NO